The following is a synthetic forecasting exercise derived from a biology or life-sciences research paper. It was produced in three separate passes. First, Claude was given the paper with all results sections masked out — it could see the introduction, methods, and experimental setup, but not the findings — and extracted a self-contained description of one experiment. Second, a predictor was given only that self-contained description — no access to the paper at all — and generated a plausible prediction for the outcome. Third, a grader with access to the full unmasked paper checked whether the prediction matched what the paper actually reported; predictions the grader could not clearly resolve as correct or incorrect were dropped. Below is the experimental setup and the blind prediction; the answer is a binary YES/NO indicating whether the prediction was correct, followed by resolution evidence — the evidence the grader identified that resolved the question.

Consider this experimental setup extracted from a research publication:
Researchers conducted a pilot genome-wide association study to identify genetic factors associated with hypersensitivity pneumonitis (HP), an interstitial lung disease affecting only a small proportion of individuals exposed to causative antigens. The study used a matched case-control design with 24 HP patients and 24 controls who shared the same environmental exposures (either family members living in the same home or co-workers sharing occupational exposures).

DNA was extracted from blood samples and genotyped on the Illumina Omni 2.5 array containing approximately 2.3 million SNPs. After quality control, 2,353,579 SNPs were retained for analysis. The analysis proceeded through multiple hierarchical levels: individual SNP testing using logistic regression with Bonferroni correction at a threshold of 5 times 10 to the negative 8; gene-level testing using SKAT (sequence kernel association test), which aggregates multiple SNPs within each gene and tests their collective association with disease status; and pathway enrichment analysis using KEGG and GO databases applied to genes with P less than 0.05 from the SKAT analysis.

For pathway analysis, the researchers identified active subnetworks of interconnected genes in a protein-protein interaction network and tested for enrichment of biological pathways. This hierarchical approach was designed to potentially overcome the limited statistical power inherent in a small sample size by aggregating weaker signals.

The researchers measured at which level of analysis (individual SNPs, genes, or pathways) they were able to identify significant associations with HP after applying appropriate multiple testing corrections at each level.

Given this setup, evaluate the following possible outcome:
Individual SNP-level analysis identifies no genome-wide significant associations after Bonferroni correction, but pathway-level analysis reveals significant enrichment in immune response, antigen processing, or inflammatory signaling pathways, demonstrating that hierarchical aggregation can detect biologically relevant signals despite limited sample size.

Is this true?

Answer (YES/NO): NO